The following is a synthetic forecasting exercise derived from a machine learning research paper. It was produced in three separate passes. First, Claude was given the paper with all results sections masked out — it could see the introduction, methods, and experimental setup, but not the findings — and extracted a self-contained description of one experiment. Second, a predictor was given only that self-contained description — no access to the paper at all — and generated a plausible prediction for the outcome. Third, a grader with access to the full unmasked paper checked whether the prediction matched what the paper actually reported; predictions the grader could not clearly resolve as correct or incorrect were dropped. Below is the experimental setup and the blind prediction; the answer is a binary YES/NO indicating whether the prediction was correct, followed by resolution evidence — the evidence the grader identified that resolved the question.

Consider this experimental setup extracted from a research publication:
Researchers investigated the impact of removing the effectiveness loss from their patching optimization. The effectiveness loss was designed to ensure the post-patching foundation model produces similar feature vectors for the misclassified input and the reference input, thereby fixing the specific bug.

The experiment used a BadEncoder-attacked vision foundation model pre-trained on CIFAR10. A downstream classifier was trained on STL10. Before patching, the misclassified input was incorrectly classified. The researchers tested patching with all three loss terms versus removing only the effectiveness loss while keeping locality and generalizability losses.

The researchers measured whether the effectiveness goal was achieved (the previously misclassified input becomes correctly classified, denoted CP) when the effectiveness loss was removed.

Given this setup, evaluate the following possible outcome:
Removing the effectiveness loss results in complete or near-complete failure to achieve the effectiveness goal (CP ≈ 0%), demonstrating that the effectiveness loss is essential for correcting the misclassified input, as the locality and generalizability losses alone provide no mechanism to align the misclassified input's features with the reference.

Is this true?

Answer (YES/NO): YES